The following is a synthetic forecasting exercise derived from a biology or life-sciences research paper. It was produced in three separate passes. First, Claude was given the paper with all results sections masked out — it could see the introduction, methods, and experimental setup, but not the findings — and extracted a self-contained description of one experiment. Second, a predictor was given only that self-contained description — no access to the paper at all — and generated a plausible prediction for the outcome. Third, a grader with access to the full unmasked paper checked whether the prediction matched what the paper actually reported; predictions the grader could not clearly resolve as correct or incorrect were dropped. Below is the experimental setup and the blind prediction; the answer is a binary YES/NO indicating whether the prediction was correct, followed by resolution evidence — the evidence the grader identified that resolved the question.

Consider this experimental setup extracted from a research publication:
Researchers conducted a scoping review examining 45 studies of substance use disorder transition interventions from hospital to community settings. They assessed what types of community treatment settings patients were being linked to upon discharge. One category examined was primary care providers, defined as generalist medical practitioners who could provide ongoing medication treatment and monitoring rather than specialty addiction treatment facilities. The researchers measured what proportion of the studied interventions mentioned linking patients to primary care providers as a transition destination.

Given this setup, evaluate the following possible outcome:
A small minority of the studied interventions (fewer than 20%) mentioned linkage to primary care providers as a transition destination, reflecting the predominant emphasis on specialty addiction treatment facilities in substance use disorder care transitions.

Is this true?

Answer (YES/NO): YES